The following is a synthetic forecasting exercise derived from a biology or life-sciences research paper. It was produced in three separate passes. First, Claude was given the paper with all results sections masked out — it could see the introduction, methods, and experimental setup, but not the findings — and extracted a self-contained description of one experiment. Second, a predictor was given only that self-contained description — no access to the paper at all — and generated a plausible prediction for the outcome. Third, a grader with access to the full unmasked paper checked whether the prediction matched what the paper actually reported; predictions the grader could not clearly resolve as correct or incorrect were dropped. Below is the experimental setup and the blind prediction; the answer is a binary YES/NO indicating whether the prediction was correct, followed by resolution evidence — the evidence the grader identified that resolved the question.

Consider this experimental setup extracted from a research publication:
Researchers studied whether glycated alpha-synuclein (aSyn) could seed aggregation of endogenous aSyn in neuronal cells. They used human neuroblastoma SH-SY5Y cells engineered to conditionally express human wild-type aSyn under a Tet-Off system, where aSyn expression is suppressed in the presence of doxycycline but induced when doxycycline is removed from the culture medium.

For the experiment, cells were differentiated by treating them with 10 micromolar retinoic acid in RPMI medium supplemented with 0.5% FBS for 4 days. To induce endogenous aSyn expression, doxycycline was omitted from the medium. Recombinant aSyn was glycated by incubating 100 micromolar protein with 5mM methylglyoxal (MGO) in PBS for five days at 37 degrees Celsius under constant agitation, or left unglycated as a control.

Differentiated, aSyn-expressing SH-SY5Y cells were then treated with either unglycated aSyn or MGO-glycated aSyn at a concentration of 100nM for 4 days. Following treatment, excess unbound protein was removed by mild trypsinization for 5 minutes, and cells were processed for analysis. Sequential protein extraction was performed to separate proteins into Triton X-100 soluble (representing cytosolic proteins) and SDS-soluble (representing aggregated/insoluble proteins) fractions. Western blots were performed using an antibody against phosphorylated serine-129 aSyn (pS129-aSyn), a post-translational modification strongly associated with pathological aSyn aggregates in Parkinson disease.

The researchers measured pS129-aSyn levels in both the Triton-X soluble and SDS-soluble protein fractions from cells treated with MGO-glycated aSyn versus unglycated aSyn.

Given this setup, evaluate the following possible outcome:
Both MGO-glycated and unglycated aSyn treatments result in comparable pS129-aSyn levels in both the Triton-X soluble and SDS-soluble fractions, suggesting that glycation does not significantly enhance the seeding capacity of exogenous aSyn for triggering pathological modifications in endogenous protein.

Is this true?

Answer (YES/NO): YES